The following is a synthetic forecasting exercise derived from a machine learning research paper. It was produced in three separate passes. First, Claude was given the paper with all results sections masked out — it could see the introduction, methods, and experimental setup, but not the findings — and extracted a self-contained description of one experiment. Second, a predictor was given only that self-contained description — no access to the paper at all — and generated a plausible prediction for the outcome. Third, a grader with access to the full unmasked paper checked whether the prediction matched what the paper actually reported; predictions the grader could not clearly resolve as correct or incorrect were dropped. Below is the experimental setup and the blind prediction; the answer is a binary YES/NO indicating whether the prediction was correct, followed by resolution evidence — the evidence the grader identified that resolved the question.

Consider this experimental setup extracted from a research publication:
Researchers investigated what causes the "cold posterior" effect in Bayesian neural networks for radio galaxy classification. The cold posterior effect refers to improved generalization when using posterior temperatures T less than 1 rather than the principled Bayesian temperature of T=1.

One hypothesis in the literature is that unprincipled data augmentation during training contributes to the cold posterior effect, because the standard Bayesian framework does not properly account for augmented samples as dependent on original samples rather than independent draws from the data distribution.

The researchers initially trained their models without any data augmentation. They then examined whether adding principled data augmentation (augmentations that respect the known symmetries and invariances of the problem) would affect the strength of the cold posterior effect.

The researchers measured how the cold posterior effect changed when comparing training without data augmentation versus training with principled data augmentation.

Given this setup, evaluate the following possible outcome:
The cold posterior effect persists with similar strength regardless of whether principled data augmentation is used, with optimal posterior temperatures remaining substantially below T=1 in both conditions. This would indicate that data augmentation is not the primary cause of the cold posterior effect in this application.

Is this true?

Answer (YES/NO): NO